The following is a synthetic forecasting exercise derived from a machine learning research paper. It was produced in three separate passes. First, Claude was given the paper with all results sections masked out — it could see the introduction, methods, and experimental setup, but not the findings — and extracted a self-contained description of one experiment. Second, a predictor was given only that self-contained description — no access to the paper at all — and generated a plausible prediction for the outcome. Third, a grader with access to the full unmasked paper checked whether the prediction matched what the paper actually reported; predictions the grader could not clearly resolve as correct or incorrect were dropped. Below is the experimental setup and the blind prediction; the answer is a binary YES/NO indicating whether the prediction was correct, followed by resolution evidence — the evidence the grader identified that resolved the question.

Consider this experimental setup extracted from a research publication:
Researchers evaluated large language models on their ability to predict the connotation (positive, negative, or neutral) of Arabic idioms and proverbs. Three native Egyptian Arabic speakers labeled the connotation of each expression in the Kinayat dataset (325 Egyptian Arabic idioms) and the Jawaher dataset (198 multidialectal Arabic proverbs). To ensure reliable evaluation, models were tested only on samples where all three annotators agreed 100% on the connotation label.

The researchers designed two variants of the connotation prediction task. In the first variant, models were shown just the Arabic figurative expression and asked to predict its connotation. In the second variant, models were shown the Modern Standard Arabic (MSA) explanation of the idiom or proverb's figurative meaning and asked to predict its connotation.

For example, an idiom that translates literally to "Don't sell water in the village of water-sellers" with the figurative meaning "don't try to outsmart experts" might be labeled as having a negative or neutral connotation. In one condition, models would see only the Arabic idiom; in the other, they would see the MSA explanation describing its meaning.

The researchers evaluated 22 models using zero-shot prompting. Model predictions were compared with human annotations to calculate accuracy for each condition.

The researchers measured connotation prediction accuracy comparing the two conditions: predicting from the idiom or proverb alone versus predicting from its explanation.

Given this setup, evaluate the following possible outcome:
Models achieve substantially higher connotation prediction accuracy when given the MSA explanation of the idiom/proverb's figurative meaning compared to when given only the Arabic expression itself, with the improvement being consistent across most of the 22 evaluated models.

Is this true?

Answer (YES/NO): YES